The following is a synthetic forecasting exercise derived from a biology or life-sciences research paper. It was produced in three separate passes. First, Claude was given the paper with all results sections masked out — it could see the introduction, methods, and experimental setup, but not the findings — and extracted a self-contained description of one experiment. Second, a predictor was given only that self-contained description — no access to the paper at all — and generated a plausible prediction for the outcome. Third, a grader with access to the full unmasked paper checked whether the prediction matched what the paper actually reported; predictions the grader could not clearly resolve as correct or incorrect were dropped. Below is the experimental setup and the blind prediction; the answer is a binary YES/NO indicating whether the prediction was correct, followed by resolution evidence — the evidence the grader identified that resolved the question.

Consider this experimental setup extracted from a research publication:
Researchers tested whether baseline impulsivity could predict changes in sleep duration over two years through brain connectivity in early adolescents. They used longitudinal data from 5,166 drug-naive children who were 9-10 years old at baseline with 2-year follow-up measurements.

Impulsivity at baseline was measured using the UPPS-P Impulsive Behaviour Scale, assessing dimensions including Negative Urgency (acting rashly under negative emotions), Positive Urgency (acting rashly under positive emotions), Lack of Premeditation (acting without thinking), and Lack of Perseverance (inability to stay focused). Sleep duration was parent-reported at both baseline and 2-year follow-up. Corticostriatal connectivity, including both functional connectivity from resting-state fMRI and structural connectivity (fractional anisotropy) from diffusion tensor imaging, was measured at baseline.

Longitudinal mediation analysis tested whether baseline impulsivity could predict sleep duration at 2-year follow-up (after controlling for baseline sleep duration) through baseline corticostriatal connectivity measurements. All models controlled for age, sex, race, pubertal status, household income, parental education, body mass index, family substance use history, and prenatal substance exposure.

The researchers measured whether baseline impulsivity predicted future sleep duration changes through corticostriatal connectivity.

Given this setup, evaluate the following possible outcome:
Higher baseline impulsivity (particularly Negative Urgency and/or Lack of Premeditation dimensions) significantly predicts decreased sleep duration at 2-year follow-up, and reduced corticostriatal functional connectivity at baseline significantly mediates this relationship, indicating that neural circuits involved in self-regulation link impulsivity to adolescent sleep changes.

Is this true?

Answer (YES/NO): NO